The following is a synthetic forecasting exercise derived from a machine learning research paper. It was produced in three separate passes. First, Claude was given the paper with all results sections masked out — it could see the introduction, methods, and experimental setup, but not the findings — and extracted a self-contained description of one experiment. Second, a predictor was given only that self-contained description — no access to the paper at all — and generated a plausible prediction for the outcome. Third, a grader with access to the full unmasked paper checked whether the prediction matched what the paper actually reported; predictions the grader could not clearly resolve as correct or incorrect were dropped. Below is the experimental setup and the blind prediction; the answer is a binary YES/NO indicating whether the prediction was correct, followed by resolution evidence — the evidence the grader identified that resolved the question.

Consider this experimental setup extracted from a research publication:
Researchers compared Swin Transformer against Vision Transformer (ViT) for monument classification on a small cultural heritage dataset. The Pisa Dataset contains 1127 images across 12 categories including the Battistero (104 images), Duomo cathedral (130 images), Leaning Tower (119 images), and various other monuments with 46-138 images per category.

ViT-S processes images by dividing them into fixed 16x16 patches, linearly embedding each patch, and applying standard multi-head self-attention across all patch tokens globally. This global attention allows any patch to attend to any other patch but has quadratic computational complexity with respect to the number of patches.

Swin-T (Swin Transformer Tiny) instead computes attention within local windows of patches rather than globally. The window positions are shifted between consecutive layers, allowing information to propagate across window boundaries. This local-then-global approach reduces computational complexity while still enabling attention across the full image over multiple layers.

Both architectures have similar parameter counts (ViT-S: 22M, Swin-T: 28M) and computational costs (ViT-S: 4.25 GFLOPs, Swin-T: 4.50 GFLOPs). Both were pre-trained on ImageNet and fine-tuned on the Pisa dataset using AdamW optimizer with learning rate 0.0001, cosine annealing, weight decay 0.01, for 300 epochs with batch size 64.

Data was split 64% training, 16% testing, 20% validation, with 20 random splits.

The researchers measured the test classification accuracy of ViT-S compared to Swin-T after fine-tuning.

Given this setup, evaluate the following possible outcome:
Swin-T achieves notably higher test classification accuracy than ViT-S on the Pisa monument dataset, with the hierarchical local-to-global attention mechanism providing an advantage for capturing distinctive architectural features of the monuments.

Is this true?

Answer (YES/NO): YES